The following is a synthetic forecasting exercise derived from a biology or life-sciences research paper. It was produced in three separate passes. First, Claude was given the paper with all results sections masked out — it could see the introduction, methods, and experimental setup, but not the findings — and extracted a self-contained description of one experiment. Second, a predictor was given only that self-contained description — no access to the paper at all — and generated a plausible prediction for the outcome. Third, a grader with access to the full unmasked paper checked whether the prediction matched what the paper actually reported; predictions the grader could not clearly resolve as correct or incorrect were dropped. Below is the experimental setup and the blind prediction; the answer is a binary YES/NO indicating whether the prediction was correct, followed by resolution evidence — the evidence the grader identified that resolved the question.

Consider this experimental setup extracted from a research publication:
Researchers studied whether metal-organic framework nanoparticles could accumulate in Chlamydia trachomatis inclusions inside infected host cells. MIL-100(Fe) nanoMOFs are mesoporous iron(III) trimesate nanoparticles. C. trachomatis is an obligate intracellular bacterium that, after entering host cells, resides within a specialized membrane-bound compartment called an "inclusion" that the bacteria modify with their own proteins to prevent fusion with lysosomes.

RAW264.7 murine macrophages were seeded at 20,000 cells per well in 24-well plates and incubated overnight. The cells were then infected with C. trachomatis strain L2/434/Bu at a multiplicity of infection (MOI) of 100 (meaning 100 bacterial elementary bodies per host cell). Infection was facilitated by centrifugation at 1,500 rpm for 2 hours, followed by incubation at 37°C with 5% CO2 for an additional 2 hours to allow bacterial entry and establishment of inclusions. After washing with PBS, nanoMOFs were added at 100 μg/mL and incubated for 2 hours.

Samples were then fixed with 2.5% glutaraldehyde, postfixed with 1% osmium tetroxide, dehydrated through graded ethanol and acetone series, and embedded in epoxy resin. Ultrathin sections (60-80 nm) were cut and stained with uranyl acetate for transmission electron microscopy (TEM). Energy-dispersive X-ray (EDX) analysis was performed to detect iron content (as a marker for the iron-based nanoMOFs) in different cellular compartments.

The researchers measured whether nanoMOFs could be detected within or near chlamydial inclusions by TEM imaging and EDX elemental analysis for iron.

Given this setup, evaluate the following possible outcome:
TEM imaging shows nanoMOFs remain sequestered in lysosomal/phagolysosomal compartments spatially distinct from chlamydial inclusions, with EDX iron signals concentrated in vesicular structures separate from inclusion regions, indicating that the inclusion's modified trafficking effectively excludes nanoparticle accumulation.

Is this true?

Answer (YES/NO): NO